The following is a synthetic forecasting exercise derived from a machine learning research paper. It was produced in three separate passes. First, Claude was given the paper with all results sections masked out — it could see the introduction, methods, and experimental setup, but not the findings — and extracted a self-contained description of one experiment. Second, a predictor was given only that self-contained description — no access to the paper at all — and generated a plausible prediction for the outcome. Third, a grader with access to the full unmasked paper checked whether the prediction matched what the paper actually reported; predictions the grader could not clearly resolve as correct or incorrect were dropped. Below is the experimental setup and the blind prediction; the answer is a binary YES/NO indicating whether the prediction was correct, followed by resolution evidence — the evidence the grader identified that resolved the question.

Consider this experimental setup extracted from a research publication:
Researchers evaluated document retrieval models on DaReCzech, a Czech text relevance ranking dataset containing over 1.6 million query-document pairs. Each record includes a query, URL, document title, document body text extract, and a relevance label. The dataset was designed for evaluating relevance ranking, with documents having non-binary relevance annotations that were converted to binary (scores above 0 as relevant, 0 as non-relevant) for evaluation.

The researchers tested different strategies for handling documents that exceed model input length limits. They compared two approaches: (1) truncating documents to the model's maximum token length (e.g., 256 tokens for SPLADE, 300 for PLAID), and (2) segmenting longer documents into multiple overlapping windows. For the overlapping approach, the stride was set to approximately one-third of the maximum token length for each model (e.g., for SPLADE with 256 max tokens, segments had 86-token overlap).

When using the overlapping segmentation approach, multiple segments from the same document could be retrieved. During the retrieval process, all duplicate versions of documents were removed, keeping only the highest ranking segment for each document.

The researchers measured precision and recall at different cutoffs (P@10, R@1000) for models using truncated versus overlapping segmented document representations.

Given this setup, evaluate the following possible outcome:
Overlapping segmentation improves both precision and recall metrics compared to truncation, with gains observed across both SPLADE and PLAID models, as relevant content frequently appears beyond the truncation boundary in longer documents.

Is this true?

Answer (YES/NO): NO